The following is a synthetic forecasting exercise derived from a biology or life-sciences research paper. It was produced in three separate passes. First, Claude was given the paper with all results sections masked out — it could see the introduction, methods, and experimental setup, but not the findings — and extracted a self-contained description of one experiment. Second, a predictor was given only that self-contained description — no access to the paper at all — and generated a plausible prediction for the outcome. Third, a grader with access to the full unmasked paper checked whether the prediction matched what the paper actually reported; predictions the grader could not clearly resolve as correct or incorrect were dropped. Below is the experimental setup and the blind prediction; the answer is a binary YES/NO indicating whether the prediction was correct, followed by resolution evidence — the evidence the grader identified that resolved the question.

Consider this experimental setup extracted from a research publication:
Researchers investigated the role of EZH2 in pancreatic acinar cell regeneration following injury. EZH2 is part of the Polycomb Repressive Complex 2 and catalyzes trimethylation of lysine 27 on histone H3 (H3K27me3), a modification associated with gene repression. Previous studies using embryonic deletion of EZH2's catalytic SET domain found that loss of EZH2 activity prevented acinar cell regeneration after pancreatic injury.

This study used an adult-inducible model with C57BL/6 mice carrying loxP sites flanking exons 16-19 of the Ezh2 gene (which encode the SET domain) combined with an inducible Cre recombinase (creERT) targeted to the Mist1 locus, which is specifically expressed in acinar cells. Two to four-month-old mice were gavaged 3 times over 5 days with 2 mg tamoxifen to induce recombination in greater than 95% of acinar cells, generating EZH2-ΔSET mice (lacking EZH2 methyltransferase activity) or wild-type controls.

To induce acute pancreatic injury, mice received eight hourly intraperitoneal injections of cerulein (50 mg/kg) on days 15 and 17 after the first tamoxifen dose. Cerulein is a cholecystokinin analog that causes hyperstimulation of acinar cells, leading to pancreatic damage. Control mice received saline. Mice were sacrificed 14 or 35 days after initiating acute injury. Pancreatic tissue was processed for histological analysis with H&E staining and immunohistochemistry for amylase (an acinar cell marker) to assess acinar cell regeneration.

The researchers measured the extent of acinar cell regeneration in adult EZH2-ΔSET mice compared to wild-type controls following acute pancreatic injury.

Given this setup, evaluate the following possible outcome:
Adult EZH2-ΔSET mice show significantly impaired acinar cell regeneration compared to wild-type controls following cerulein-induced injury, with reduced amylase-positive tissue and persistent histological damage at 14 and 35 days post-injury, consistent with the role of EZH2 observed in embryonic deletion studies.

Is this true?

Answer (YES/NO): NO